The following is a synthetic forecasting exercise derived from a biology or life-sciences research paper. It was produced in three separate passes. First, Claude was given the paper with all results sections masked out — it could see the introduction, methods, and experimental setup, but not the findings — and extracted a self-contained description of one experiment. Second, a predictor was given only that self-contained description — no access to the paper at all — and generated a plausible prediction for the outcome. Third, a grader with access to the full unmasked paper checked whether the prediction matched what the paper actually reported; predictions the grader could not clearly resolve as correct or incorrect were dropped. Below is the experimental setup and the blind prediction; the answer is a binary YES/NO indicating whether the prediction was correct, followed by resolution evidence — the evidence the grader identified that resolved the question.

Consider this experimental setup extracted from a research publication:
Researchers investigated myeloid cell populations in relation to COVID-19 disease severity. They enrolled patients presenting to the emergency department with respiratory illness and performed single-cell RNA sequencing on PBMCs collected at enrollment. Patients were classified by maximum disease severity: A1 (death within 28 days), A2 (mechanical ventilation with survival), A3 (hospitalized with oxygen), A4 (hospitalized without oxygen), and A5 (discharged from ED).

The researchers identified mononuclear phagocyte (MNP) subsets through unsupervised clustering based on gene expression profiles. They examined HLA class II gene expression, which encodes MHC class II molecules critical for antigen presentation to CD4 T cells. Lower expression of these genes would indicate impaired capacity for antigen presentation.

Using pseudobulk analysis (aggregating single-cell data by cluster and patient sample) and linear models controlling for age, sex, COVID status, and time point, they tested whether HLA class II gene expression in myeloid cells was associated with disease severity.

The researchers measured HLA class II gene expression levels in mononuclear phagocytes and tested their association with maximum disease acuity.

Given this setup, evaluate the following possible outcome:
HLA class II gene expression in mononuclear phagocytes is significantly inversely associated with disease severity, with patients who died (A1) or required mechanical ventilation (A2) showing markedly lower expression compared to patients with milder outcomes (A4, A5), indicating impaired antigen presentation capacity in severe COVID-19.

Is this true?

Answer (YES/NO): YES